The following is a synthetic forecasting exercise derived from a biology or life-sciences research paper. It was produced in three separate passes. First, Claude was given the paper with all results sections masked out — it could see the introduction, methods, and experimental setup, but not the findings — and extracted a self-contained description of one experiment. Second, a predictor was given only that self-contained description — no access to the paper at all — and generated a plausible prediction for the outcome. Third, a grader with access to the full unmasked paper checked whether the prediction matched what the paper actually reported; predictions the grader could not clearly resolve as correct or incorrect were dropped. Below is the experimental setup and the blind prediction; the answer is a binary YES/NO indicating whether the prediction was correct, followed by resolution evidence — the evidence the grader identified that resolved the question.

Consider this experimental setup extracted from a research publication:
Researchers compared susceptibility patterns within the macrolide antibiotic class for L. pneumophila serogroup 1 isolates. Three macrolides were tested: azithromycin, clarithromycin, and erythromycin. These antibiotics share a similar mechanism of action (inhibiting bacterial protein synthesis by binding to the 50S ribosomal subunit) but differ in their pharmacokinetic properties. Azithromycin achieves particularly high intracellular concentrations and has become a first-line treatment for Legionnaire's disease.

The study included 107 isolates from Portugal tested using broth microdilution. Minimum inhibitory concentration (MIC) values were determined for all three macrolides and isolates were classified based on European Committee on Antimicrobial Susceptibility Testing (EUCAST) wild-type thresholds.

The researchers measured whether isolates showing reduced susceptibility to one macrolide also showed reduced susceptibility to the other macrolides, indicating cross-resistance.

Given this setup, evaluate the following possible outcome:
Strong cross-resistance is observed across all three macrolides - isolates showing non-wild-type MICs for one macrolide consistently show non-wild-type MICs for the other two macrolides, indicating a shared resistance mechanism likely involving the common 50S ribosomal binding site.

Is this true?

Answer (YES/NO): NO